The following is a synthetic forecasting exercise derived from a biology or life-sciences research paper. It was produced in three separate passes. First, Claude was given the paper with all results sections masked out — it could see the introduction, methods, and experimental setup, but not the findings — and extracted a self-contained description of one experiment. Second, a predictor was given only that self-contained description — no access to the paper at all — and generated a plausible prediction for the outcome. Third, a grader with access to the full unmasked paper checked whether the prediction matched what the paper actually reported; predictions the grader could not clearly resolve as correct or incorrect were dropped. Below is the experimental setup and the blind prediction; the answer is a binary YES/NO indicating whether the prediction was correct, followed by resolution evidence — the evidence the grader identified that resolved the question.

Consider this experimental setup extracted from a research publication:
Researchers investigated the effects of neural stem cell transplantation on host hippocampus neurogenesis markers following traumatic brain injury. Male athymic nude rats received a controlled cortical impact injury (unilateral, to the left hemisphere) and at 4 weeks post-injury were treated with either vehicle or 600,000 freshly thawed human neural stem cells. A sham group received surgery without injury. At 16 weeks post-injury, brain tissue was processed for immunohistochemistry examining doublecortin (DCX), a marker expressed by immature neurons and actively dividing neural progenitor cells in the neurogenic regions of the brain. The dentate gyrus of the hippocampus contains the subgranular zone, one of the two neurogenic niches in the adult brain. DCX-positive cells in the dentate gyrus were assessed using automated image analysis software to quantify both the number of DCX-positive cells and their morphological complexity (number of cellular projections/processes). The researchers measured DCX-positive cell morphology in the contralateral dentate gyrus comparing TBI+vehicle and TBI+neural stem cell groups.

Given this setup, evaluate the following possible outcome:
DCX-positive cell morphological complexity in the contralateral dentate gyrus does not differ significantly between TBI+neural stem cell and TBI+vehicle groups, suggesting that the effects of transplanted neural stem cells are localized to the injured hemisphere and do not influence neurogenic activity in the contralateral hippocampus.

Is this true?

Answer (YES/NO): NO